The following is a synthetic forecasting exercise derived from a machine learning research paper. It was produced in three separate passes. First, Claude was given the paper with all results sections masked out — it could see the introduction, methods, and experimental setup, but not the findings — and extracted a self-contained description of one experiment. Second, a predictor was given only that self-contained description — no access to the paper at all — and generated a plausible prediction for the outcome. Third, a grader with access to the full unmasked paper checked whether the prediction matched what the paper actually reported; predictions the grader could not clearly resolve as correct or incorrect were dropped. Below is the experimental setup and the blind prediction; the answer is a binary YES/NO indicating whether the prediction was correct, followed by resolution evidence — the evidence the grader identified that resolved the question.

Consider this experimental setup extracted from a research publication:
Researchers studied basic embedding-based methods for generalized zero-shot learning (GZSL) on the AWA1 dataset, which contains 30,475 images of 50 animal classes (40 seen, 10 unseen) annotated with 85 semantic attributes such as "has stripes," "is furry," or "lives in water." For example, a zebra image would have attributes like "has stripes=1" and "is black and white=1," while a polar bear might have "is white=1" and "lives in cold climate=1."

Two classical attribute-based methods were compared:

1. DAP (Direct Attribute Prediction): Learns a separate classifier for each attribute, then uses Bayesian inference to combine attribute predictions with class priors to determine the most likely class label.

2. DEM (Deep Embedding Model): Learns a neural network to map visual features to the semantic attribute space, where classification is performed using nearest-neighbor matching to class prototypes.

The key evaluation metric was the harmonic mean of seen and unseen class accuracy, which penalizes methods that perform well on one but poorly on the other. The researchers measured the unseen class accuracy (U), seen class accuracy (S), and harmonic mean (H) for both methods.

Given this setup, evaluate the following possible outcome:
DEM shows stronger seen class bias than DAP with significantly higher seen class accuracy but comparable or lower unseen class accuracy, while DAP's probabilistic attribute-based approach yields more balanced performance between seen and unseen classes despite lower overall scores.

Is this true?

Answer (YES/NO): NO